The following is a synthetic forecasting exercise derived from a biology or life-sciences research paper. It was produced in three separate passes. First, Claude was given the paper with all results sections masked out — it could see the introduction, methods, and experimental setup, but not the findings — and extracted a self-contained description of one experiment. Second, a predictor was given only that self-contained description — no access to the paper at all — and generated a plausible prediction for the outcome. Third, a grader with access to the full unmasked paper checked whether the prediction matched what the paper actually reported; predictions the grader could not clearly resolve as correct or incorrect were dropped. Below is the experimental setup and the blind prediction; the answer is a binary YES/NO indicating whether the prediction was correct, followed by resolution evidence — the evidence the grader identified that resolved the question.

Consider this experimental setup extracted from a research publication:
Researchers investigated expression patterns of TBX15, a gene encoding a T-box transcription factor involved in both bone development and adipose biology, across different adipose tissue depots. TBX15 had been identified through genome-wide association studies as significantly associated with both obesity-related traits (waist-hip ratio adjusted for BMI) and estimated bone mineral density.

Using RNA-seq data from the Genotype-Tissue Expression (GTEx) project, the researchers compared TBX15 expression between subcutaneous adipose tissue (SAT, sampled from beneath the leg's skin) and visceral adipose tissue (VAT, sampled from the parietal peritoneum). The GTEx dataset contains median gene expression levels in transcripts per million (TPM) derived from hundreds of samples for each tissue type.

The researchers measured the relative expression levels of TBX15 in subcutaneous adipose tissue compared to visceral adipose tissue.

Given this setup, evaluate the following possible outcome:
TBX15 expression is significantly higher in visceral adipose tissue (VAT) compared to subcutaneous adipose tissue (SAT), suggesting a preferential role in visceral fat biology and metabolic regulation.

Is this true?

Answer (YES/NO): NO